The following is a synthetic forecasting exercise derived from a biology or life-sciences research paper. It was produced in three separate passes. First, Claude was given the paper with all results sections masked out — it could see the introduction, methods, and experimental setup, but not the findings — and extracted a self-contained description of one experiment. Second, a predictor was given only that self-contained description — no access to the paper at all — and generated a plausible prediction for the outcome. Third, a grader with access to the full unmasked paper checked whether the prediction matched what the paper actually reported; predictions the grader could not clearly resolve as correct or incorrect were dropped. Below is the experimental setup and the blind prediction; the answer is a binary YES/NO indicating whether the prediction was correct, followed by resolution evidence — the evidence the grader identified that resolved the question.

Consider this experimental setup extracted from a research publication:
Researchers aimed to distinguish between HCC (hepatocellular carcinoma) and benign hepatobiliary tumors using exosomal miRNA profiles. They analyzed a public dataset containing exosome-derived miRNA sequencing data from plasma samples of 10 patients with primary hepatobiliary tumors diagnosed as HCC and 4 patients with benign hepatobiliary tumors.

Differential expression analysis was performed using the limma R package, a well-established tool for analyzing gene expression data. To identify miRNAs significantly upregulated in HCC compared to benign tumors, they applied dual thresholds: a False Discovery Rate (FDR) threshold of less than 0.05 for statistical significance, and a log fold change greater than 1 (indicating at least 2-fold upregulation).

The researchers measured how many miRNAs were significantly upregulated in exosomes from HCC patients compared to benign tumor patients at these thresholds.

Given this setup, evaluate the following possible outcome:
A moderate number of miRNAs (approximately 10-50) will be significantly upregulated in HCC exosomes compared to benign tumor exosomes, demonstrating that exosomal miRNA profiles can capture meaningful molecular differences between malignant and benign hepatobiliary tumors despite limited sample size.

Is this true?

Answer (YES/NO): NO